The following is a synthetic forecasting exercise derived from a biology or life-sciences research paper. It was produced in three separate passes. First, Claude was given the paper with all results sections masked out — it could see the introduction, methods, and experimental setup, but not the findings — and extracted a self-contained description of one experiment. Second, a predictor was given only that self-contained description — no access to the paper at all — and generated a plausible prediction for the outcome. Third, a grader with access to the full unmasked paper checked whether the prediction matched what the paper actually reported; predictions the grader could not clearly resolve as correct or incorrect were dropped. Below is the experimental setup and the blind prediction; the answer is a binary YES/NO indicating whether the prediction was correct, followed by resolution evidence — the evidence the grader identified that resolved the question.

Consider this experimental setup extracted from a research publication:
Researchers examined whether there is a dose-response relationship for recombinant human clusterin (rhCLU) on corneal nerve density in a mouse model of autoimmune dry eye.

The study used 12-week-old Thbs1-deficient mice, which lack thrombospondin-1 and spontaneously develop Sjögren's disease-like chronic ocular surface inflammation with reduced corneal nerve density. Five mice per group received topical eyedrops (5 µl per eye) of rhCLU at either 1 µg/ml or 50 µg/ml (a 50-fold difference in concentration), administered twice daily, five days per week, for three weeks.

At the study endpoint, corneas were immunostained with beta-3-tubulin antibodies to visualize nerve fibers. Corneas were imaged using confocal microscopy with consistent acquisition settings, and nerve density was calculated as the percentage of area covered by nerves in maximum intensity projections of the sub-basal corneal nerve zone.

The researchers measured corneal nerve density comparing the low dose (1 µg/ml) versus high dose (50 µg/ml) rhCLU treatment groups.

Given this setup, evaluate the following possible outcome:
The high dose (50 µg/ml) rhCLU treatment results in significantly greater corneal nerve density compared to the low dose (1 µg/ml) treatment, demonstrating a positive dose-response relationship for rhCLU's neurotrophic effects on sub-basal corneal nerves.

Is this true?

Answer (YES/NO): YES